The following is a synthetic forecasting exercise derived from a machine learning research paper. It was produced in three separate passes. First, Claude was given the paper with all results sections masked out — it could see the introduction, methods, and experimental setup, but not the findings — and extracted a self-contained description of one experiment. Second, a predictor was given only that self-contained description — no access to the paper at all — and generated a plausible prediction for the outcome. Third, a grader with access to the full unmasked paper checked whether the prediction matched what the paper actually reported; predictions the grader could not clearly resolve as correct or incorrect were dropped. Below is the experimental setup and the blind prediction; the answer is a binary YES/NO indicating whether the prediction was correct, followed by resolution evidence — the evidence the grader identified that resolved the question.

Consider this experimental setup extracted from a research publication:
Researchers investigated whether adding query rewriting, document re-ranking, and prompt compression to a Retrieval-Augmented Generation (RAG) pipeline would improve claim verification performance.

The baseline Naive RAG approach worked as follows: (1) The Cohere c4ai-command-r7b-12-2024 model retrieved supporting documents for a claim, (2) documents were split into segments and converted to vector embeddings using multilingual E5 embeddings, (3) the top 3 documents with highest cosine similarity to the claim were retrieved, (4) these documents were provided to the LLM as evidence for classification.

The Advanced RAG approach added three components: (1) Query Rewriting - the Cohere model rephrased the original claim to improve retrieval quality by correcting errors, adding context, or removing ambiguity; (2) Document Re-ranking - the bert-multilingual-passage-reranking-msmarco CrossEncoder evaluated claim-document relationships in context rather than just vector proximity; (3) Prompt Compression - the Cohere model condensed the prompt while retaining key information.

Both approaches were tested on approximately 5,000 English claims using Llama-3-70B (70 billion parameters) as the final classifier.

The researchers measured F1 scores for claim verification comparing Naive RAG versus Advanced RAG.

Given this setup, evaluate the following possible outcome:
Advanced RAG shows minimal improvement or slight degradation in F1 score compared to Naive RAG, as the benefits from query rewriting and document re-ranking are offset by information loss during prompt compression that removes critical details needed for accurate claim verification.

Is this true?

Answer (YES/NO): NO